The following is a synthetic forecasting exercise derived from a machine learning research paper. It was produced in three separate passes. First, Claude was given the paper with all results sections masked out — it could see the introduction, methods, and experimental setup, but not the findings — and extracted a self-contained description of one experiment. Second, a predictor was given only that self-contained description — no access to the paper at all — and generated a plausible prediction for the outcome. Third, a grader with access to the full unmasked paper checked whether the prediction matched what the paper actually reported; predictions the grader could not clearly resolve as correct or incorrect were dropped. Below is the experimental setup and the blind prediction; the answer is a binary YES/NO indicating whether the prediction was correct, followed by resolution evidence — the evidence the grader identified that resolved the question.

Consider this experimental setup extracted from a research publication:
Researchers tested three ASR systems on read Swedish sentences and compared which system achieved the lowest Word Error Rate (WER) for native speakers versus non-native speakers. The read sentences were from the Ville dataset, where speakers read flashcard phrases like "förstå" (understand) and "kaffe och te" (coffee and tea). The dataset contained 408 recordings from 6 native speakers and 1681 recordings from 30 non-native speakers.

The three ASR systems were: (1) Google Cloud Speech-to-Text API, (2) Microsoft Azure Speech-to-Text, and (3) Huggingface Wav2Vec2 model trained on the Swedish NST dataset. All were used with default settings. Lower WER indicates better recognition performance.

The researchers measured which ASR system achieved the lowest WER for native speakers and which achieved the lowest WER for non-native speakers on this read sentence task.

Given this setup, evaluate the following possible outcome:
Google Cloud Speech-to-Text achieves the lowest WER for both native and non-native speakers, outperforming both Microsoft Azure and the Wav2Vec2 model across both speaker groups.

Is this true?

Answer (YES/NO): NO